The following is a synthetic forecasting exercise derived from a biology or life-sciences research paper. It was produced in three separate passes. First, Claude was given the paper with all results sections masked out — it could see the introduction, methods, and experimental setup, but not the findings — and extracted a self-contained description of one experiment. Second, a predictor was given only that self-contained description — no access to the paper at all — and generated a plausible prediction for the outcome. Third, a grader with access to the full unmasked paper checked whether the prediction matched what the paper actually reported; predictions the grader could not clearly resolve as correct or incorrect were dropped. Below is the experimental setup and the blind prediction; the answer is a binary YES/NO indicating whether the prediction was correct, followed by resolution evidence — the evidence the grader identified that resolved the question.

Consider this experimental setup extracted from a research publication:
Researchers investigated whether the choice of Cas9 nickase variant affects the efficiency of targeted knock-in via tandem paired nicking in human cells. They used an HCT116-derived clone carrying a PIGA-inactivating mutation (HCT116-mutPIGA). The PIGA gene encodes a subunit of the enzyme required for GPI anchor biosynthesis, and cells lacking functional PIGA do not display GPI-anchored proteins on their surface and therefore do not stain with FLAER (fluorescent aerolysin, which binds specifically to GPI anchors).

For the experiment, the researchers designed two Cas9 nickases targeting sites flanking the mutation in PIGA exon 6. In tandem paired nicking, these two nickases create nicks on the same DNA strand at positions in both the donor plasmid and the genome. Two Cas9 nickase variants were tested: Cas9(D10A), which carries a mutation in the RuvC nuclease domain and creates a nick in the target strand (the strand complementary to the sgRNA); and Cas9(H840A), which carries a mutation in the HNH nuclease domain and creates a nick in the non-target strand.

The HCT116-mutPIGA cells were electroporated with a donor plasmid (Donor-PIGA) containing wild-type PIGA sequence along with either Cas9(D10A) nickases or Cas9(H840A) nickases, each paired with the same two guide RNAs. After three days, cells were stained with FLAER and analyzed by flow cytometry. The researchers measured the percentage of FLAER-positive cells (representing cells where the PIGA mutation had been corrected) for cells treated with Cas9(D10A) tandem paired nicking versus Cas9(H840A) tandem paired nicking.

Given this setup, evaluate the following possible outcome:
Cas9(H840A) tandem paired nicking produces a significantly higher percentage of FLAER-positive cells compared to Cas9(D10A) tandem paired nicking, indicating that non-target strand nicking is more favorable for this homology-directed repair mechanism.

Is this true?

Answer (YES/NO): NO